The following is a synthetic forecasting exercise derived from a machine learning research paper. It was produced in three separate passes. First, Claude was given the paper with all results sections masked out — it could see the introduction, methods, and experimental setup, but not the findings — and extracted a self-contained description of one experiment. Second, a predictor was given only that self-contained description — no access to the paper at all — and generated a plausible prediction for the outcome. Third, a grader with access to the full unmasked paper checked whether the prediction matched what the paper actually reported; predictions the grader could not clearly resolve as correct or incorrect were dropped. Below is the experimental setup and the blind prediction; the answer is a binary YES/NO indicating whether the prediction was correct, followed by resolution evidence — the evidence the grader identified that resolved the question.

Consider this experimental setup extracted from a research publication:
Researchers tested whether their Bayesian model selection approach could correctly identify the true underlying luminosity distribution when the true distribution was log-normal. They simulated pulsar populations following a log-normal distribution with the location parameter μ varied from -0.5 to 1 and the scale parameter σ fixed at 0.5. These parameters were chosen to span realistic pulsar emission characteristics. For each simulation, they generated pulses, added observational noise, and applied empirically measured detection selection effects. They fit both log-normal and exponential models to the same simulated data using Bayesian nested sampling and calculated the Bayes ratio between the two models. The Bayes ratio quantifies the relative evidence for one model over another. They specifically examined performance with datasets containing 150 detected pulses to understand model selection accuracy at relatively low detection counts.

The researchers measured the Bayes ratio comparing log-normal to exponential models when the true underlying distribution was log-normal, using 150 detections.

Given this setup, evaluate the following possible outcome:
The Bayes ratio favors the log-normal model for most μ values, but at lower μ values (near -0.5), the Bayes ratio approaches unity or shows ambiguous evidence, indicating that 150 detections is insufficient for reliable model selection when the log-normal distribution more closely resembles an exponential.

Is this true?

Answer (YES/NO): NO